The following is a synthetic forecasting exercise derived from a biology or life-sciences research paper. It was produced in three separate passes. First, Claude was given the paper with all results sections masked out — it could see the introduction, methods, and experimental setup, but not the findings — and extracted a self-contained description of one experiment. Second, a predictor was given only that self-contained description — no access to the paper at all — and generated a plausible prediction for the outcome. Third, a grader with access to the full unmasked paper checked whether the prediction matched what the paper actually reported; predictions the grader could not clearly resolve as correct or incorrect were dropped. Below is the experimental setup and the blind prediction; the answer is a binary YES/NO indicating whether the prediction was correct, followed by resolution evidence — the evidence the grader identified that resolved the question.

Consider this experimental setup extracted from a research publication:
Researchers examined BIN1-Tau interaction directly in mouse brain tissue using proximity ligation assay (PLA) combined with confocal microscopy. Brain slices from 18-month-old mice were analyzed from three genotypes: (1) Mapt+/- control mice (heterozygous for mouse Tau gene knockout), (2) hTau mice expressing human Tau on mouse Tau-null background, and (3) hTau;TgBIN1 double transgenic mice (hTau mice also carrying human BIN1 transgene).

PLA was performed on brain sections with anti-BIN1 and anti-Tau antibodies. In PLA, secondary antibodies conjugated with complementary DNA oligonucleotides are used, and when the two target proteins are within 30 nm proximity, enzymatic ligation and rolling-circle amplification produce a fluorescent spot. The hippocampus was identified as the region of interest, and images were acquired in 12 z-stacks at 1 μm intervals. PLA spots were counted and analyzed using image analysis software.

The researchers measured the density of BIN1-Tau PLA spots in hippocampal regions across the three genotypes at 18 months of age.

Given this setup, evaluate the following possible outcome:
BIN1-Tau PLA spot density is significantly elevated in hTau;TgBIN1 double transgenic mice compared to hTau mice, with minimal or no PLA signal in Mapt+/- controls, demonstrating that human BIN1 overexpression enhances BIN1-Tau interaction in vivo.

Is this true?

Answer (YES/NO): NO